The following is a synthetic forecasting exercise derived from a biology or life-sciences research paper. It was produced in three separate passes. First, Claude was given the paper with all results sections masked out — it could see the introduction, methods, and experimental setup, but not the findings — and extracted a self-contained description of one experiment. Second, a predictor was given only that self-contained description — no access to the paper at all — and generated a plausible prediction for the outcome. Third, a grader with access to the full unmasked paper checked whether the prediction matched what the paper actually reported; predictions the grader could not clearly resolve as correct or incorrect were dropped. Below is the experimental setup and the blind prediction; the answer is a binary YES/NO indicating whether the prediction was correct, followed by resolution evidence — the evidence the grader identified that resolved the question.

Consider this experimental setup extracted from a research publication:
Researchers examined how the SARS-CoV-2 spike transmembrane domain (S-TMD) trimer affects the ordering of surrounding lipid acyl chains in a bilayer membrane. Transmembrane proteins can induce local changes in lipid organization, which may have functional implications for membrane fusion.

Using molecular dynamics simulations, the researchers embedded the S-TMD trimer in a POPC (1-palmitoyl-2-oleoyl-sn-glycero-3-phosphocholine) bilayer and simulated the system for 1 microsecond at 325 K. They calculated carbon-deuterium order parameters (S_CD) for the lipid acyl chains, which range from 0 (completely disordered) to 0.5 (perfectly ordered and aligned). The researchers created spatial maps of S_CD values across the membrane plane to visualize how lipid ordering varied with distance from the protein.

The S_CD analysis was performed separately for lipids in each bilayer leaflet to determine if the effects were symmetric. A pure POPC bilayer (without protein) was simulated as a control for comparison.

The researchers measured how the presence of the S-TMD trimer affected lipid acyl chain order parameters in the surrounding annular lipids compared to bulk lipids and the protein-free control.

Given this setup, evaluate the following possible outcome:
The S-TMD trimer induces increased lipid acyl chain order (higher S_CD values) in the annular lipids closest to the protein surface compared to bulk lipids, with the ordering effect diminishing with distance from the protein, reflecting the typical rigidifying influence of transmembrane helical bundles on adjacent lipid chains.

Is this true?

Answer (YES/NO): NO